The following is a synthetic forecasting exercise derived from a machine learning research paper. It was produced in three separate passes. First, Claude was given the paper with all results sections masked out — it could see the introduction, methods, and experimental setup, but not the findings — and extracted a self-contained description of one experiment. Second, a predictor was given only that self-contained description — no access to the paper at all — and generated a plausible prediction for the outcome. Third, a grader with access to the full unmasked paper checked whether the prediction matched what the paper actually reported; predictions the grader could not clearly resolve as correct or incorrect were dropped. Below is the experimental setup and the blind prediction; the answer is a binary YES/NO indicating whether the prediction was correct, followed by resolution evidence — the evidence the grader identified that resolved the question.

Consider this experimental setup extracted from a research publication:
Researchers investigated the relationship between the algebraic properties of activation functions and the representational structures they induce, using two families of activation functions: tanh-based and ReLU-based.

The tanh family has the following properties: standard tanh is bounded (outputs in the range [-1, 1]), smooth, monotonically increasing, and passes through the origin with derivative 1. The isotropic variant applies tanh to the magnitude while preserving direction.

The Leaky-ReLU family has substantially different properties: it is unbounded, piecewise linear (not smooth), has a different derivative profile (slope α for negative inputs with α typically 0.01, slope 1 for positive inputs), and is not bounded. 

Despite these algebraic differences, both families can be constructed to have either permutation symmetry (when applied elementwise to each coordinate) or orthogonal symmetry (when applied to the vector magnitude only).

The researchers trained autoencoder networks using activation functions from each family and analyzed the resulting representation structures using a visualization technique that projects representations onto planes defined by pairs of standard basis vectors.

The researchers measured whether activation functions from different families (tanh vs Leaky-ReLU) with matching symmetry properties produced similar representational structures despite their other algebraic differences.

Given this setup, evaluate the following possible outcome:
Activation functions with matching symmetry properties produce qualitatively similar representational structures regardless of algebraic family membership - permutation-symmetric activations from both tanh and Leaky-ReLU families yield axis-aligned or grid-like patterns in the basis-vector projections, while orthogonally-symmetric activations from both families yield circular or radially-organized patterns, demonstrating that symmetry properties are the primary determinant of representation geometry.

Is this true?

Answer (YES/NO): YES